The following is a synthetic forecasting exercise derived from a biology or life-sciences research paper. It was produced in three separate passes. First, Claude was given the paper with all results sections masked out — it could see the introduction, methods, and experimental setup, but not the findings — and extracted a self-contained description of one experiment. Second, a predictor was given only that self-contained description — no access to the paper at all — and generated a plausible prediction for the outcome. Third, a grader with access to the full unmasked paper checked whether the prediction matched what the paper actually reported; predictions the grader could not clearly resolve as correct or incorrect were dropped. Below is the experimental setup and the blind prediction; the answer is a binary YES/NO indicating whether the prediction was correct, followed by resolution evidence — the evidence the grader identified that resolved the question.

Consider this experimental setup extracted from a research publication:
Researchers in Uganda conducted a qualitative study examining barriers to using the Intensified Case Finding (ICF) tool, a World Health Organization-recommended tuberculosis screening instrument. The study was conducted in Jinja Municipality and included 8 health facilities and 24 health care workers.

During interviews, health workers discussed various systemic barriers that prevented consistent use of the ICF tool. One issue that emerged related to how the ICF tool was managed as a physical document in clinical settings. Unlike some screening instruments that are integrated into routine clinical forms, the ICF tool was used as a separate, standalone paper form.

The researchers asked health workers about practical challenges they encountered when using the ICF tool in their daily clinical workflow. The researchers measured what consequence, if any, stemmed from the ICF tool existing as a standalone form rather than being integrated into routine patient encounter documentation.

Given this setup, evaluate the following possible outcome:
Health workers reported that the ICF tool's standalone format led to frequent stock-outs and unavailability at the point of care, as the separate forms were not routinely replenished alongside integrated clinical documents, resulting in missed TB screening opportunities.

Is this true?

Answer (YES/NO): NO